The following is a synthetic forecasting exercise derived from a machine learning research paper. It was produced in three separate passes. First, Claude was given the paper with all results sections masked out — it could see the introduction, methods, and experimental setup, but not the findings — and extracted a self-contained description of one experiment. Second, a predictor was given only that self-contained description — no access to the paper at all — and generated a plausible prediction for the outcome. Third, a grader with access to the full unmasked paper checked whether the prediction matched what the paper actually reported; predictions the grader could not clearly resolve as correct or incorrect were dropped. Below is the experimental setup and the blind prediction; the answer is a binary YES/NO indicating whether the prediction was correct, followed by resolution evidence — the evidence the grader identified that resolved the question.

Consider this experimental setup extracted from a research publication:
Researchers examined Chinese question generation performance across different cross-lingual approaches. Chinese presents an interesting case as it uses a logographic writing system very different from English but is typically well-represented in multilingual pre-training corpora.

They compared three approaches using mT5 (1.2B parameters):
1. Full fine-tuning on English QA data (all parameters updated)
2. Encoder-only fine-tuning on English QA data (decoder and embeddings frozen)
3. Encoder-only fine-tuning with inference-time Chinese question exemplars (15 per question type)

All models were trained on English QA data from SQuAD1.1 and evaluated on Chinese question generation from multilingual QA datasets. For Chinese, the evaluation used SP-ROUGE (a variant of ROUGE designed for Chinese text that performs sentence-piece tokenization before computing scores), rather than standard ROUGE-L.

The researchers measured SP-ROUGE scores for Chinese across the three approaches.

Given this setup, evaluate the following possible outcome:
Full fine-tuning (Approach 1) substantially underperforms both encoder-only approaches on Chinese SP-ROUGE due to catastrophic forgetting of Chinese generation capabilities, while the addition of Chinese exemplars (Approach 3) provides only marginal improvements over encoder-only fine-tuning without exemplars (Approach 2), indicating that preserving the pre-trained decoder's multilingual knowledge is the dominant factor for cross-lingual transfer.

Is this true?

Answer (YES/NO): NO